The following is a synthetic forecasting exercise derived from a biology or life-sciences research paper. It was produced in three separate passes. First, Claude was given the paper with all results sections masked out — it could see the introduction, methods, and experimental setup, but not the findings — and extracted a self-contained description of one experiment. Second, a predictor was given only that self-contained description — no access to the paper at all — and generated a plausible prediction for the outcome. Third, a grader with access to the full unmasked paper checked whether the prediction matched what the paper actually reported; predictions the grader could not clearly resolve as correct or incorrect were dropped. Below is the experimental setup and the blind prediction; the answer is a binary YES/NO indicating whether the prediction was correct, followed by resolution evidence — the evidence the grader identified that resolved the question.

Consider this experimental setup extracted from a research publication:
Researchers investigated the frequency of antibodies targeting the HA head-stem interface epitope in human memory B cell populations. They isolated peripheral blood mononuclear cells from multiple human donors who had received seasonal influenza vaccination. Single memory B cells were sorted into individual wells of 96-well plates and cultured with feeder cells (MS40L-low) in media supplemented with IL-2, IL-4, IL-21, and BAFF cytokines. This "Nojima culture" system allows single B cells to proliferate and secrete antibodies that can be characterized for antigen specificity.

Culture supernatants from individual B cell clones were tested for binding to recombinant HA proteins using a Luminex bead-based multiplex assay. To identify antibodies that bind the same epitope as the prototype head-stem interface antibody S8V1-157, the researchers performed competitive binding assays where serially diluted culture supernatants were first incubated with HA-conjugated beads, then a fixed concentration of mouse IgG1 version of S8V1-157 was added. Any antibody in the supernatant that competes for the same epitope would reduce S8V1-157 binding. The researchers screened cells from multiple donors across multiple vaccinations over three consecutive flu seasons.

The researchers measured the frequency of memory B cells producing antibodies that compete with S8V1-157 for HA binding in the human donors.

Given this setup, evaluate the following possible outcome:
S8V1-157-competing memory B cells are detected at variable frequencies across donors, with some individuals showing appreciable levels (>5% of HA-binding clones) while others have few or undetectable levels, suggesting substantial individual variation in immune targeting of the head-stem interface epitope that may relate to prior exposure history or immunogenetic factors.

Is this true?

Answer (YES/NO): NO